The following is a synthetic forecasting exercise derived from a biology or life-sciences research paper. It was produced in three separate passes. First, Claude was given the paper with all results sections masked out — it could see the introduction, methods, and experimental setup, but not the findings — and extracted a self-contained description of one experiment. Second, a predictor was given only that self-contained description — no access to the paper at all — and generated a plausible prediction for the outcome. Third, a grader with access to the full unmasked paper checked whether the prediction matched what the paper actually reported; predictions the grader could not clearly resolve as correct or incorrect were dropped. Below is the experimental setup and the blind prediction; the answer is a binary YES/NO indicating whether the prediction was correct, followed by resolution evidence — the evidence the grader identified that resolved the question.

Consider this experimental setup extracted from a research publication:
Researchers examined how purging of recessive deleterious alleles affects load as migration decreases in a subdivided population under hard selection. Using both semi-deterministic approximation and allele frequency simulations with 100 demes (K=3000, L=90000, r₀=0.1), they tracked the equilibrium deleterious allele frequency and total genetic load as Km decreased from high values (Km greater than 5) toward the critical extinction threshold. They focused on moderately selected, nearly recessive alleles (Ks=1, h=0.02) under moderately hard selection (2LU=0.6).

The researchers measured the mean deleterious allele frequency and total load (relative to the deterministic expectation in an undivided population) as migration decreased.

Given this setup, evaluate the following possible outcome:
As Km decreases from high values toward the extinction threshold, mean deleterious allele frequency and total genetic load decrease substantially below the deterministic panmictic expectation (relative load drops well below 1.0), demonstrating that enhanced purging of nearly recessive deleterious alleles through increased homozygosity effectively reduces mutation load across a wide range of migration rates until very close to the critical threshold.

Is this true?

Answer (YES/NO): NO